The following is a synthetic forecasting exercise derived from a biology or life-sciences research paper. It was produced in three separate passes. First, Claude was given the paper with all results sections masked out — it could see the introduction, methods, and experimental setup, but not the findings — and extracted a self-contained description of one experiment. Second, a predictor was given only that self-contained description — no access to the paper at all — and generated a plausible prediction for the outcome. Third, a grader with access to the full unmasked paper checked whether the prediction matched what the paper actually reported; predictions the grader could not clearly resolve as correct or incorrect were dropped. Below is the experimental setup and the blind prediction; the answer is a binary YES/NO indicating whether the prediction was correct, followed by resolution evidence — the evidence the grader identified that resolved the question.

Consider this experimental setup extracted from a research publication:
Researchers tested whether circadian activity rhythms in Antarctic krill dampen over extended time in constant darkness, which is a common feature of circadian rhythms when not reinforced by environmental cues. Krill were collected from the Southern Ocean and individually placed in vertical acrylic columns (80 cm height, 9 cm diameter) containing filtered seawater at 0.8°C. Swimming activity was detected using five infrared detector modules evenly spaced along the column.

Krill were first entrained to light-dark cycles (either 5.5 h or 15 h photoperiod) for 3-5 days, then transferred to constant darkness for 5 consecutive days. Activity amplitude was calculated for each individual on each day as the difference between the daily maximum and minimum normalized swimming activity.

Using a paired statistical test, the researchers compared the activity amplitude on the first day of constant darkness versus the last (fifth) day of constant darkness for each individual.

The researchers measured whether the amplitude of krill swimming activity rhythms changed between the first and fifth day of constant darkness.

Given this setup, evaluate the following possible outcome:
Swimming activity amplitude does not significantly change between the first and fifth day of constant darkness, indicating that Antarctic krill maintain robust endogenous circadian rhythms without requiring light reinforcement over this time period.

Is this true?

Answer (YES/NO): NO